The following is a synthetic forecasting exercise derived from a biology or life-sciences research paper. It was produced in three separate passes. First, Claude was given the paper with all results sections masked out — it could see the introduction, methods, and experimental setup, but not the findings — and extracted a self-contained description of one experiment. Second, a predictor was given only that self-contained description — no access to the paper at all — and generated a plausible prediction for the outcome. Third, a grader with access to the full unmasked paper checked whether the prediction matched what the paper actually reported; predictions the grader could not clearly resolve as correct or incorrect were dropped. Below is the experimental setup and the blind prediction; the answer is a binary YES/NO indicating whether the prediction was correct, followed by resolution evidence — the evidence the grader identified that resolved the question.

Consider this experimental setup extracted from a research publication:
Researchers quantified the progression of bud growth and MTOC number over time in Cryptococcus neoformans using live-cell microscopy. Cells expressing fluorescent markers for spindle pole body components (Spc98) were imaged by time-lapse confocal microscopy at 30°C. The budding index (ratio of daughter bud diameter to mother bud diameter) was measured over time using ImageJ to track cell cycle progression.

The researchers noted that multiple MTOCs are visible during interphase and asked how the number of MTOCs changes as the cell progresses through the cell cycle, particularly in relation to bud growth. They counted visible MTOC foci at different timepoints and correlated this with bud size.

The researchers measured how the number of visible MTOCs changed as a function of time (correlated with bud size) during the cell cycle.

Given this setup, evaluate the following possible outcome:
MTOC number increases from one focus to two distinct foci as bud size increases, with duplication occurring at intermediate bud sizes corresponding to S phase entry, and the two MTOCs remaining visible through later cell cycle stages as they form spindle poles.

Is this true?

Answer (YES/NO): NO